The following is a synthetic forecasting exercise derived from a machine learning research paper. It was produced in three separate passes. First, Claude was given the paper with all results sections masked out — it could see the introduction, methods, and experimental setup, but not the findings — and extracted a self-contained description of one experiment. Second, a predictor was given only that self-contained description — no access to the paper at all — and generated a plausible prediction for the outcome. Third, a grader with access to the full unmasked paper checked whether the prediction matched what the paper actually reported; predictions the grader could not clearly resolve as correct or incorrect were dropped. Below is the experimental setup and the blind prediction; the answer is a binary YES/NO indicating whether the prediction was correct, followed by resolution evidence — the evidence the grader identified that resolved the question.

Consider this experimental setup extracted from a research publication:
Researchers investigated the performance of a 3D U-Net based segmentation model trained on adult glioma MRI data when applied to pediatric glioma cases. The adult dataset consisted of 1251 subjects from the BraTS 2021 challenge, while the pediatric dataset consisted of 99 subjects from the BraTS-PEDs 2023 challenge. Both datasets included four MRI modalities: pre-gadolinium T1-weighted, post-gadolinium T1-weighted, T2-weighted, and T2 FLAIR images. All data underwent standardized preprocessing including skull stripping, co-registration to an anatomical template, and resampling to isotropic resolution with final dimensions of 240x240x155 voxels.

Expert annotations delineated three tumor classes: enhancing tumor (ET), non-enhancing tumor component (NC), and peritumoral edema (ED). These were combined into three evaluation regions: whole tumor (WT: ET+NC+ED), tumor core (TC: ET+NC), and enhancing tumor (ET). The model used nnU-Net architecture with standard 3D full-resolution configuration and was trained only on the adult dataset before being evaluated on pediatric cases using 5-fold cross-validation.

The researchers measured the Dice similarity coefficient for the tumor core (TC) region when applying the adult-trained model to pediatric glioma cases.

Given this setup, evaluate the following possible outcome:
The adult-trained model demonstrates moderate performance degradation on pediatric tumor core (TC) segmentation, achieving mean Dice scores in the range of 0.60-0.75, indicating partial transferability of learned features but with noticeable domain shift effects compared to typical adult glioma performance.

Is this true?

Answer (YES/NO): NO